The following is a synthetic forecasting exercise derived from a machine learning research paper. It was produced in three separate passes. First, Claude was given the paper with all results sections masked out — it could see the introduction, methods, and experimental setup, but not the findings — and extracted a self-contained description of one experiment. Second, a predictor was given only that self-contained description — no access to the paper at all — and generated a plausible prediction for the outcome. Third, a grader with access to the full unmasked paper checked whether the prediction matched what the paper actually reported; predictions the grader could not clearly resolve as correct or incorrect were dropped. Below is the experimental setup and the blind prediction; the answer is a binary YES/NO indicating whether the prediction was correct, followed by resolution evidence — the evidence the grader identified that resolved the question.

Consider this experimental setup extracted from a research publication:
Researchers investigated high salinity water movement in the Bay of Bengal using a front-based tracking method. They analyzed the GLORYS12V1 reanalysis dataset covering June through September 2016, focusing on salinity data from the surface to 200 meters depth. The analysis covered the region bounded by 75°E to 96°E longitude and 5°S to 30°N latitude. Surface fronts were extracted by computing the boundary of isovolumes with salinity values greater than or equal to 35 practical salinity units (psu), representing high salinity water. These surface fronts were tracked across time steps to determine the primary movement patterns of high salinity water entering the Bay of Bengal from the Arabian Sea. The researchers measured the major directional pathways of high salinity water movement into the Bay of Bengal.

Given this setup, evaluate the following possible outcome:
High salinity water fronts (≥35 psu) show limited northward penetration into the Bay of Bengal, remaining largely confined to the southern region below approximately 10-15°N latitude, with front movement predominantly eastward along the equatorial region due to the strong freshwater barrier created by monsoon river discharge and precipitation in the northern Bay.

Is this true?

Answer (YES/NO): NO